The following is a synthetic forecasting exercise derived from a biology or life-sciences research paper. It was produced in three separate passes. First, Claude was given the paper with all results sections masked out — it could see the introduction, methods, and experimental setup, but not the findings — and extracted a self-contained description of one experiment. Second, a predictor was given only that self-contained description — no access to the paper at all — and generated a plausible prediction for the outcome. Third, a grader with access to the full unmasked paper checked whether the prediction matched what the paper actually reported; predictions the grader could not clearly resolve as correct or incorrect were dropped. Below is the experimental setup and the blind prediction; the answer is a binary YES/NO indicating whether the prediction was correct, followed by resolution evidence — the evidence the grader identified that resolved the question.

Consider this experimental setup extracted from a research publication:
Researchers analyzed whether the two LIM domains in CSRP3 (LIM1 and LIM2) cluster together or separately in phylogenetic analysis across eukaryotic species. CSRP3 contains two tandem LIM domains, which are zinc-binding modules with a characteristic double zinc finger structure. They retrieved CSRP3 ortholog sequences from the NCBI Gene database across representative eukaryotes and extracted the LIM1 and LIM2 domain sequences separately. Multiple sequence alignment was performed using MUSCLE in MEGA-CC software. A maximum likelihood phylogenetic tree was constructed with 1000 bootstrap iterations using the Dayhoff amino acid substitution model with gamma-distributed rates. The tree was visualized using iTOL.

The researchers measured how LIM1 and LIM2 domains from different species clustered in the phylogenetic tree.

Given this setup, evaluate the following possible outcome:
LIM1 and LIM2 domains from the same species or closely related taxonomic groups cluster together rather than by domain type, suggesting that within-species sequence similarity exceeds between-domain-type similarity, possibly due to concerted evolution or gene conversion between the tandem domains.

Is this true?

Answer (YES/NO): NO